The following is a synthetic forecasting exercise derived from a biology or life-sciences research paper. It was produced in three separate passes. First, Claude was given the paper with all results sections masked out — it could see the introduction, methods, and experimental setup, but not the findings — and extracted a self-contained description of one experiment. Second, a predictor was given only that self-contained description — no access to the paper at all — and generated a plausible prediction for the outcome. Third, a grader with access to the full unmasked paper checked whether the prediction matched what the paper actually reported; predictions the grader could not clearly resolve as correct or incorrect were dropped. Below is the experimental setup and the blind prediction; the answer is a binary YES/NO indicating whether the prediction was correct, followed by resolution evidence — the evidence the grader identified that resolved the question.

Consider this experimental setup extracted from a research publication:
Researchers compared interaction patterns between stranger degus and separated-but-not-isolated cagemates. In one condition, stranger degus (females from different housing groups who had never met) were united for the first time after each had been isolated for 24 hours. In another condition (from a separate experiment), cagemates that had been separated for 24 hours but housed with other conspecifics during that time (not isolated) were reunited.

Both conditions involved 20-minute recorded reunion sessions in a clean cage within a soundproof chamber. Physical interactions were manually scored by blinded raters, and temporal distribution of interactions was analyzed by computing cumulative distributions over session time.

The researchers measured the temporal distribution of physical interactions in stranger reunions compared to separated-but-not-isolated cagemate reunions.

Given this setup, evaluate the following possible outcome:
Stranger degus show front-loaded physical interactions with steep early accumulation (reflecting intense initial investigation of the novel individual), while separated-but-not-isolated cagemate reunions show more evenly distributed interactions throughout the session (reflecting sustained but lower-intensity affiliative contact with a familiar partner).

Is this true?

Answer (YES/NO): NO